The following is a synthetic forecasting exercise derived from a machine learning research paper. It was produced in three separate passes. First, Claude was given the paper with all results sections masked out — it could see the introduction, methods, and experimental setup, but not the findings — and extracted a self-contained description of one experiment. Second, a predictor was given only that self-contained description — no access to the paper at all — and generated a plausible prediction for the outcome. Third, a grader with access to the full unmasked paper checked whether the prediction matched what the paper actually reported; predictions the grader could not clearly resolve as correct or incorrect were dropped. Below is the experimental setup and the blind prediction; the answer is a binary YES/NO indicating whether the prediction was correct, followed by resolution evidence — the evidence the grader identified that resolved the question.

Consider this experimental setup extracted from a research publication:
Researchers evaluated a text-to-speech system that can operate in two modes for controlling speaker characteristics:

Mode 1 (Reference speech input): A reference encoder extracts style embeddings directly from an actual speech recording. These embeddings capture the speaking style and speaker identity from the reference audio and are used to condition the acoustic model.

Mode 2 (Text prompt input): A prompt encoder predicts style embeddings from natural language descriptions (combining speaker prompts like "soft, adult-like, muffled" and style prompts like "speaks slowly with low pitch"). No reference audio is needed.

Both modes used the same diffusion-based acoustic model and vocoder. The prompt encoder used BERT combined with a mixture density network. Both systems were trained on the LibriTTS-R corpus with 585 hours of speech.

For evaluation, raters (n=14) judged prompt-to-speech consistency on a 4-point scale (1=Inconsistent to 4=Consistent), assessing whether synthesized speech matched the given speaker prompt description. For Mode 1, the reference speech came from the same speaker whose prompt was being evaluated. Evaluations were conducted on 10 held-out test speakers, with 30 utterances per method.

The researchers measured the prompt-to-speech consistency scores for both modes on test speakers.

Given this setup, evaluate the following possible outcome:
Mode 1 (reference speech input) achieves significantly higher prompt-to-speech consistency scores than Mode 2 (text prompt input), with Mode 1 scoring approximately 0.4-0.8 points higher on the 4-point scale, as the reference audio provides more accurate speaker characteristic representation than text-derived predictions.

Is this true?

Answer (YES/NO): NO